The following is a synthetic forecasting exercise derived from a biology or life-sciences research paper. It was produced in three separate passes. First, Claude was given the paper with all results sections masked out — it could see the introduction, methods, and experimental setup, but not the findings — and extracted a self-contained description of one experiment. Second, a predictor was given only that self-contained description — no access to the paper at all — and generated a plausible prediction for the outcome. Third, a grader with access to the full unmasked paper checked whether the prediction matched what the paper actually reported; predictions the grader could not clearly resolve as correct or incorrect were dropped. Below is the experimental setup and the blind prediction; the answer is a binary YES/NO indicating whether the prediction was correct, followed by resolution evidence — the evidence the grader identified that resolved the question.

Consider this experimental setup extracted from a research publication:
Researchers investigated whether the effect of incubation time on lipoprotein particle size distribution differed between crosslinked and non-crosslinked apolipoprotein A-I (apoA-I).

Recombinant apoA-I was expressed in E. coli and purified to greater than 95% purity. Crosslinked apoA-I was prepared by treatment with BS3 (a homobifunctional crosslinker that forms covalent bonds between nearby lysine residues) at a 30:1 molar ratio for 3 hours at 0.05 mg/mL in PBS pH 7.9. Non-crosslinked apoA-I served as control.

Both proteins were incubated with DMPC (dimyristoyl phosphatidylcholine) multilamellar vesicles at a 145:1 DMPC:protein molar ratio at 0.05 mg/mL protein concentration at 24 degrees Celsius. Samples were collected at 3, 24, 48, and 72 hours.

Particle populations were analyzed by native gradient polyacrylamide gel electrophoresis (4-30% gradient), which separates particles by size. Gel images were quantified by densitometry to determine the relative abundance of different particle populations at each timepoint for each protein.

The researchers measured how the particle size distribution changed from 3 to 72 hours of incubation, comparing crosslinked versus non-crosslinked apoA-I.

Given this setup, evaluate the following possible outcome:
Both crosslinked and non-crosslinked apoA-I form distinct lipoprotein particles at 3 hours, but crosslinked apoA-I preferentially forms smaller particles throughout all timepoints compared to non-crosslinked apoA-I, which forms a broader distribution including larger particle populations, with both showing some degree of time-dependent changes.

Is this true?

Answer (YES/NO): NO